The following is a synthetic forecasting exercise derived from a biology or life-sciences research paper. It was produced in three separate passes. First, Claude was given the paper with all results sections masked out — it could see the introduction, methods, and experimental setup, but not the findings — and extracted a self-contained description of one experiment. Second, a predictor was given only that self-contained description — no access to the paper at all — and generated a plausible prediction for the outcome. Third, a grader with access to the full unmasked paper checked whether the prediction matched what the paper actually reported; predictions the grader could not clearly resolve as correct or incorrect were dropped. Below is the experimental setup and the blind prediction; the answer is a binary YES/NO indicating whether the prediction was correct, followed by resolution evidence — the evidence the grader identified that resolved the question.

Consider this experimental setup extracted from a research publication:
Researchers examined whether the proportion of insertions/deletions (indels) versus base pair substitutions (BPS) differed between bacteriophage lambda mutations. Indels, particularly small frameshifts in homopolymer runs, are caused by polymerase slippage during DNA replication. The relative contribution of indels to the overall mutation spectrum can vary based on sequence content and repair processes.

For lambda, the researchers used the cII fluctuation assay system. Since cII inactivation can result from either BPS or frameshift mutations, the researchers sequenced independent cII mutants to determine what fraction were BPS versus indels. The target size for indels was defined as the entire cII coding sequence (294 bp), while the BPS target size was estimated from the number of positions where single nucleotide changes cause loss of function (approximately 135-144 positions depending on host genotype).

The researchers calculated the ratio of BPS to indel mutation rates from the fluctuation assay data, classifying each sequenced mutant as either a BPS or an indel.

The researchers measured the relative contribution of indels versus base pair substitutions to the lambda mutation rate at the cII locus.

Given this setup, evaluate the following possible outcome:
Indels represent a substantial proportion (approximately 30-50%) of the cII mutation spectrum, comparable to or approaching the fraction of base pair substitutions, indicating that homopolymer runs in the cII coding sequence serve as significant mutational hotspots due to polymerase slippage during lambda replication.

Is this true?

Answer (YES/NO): NO